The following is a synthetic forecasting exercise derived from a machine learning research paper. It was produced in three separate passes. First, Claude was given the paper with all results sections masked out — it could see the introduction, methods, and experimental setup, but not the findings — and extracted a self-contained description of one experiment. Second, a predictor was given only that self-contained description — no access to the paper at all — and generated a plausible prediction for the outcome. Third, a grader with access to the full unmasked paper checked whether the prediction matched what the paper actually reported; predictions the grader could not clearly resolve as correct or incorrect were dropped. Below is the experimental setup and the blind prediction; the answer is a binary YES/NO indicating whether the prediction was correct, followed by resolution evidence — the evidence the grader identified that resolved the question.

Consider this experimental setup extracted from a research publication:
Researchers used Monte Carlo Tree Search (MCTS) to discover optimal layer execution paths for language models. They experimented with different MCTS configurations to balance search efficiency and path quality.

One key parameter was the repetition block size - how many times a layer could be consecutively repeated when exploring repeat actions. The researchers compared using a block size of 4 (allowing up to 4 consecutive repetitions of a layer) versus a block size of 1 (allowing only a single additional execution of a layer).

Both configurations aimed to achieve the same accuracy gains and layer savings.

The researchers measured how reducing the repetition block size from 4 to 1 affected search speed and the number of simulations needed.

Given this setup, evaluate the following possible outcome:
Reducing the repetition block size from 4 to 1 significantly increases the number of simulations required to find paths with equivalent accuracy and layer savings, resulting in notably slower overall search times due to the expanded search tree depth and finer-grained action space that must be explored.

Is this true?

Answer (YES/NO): NO